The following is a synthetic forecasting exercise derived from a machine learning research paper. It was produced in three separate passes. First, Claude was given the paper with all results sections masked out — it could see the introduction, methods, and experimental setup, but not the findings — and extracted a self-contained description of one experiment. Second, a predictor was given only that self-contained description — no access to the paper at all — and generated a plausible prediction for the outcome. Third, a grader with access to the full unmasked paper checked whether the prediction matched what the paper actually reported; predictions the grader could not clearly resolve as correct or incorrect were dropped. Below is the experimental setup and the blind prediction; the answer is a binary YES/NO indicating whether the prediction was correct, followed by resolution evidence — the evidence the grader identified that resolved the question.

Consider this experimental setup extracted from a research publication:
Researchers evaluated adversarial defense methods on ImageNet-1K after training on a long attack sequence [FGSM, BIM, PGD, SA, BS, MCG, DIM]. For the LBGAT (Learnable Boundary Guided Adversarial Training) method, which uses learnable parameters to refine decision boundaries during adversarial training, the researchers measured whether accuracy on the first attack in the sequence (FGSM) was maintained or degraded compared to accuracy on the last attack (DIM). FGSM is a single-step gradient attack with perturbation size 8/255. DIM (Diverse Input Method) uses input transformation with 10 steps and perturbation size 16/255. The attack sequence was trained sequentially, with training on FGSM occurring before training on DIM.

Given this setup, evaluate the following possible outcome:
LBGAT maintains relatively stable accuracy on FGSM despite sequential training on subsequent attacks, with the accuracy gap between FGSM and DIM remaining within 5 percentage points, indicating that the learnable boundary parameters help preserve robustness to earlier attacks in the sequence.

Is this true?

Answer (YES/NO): YES